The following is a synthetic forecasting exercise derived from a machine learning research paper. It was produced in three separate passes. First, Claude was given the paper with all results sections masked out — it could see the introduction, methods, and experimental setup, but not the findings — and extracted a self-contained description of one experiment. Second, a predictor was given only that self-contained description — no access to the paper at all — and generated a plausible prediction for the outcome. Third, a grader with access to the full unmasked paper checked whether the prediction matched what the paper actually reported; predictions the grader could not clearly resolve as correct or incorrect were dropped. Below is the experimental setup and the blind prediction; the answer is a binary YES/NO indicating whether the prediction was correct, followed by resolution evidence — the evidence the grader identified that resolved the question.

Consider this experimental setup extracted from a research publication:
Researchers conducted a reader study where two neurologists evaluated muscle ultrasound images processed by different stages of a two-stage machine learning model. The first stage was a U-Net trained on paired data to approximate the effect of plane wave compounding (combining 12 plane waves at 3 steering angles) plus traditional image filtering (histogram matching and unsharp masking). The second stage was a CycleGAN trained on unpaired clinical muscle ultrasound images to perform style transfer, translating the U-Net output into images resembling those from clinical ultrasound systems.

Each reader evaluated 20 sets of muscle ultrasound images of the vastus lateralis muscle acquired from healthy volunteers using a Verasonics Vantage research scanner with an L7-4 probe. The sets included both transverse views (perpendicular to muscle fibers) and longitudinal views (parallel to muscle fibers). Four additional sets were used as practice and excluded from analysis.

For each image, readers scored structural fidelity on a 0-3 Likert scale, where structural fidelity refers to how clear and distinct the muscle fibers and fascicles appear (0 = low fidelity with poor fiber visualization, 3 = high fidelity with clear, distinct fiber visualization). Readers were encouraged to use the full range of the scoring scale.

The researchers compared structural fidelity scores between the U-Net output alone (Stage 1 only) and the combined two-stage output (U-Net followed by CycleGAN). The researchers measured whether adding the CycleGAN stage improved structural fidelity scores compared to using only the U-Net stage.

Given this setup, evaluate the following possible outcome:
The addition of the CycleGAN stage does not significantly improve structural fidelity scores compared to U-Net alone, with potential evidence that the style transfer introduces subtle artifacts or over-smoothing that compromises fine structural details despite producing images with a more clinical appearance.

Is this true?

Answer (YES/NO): NO